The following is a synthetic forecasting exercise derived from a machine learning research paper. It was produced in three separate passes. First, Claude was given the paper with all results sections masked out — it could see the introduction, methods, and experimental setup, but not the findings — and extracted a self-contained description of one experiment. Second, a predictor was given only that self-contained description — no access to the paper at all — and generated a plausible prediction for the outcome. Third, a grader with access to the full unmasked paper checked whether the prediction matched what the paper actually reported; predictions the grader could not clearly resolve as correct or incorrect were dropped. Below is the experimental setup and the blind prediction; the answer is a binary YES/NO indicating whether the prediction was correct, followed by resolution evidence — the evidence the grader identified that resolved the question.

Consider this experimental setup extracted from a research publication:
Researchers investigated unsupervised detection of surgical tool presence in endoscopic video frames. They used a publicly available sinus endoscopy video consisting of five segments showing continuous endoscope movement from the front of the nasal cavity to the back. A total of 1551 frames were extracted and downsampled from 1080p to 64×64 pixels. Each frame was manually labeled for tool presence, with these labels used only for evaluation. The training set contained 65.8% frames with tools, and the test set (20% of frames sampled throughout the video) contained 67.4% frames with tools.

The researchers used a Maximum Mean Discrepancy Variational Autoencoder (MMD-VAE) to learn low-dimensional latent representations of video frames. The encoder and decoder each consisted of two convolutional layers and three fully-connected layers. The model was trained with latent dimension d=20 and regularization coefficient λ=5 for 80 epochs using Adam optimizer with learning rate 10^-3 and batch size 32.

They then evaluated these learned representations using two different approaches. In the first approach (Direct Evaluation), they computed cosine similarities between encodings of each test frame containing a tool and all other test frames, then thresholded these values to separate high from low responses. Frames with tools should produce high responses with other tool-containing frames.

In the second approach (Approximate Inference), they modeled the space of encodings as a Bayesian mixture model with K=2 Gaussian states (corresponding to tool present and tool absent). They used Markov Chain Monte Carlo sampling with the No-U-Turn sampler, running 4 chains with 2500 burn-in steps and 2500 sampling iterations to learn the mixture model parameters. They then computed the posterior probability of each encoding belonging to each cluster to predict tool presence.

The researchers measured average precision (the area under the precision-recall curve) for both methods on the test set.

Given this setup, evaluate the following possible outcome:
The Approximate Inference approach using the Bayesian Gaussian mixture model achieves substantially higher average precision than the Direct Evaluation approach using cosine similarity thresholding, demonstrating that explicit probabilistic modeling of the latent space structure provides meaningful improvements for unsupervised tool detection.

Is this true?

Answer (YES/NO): NO